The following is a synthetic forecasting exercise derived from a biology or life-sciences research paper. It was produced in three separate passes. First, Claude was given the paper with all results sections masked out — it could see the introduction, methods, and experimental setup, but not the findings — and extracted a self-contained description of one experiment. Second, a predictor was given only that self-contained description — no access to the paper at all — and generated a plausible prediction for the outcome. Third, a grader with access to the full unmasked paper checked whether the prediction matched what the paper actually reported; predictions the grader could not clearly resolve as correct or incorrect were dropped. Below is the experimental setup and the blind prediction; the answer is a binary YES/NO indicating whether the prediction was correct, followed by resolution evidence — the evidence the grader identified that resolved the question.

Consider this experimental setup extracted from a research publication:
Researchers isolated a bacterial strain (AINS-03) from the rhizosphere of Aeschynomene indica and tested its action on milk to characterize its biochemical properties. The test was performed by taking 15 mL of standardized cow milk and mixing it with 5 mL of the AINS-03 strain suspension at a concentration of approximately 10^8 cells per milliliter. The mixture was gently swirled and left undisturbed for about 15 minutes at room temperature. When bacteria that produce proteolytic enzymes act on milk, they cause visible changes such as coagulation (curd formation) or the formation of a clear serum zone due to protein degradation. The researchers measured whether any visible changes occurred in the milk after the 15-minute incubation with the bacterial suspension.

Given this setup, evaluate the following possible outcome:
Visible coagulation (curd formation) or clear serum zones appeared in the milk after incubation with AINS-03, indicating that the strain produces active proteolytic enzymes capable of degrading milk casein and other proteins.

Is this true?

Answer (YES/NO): YES